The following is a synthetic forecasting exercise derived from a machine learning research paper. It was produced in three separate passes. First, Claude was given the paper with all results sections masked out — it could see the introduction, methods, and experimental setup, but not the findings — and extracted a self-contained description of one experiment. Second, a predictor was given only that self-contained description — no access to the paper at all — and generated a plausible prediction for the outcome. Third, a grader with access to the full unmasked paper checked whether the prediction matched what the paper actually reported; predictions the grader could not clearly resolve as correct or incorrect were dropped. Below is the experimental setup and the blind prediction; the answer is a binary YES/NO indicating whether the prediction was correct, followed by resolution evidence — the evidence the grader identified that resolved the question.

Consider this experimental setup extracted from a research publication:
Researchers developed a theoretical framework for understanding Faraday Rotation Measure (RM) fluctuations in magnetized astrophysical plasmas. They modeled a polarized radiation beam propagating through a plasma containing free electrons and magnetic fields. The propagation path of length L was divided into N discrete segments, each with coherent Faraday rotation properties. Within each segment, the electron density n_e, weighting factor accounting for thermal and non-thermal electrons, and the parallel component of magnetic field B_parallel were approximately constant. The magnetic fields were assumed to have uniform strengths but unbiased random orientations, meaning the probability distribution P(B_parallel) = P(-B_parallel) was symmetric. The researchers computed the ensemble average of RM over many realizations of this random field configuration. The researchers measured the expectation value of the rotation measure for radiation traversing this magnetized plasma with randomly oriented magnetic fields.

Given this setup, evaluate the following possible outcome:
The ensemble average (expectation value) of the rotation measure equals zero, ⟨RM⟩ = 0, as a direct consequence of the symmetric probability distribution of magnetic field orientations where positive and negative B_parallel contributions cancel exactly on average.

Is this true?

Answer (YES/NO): YES